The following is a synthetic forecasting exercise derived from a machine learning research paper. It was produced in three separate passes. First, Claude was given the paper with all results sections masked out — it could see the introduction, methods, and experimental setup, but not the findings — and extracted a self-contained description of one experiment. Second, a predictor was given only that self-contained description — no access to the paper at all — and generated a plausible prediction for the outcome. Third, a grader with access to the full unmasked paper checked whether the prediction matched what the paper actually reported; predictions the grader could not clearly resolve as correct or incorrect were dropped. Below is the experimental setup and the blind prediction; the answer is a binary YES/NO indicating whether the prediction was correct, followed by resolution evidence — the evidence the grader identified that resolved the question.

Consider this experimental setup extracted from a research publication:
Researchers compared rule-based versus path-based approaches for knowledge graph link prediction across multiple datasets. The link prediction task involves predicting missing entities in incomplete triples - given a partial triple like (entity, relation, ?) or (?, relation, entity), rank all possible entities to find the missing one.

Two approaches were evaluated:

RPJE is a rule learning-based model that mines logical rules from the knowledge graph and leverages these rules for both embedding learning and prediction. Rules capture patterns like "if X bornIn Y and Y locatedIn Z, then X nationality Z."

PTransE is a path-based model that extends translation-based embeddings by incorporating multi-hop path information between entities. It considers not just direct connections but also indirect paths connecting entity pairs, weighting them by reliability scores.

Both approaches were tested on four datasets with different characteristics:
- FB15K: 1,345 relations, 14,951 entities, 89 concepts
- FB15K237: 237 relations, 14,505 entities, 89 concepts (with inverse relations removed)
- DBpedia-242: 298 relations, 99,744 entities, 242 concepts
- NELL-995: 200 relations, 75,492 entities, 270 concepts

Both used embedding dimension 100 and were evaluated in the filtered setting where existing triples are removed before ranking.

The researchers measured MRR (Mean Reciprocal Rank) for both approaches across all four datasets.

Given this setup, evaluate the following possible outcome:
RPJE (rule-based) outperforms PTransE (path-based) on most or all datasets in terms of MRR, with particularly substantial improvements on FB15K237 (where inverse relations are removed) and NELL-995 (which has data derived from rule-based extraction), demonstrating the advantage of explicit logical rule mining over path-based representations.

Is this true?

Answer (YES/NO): NO